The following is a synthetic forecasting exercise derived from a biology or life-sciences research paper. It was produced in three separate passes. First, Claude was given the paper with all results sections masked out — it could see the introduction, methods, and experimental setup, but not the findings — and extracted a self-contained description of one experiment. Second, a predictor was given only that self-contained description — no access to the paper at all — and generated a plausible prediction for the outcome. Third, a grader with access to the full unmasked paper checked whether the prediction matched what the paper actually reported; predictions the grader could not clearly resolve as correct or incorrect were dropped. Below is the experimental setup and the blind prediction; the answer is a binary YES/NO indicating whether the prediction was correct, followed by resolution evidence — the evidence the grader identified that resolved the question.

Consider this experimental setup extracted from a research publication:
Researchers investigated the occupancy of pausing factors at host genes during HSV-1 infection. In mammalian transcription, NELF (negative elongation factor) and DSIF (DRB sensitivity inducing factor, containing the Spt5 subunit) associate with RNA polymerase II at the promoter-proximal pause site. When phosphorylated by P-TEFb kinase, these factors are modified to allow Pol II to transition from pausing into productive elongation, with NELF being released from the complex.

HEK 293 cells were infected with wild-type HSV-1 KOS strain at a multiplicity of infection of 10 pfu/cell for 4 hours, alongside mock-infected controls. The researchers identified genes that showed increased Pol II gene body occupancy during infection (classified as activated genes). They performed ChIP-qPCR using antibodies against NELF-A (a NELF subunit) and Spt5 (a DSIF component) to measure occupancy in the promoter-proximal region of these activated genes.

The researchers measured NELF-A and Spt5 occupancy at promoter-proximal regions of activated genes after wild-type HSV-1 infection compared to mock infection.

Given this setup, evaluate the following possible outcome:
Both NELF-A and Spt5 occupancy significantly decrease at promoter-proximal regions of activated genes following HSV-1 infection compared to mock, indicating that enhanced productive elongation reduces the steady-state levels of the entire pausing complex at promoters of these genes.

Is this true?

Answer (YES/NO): YES